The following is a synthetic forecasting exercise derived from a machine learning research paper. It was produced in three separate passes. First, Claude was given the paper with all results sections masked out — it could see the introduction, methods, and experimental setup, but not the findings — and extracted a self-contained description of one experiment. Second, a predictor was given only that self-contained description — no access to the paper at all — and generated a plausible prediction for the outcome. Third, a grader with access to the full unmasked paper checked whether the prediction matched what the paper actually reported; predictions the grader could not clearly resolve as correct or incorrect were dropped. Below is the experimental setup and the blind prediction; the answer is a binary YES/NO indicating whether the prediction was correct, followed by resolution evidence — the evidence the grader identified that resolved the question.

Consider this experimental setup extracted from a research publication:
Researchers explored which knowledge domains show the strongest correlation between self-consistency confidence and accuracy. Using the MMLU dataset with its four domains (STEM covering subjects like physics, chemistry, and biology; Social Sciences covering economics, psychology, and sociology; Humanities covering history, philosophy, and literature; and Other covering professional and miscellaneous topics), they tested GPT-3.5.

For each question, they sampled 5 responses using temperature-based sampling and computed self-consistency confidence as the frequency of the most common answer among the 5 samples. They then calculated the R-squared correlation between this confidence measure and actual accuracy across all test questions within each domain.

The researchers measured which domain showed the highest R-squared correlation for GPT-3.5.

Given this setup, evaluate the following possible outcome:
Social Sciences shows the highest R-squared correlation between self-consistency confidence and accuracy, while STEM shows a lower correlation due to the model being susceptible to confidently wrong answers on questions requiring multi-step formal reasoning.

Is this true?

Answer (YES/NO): YES